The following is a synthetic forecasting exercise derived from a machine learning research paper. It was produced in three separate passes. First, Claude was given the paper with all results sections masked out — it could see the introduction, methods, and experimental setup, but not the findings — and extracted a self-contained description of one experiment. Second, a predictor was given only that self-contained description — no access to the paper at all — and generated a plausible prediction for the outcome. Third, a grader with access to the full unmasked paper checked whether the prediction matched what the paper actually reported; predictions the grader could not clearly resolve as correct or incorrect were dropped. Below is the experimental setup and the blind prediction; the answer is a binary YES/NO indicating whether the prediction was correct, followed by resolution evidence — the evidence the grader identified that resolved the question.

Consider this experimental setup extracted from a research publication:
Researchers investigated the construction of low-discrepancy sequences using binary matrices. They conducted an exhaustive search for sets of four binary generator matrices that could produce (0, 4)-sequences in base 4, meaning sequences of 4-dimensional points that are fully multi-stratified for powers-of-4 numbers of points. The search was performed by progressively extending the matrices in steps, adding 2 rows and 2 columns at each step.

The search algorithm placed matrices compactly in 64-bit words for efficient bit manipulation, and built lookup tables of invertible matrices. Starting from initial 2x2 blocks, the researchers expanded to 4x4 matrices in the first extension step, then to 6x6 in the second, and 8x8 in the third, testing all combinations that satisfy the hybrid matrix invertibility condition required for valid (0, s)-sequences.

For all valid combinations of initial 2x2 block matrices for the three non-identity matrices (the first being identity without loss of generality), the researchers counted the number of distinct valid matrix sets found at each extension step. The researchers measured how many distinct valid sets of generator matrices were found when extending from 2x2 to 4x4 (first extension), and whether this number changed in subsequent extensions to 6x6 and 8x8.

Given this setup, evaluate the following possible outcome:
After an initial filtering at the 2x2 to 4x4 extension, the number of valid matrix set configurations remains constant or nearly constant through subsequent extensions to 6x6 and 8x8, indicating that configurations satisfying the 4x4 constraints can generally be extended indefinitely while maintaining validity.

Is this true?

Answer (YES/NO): YES